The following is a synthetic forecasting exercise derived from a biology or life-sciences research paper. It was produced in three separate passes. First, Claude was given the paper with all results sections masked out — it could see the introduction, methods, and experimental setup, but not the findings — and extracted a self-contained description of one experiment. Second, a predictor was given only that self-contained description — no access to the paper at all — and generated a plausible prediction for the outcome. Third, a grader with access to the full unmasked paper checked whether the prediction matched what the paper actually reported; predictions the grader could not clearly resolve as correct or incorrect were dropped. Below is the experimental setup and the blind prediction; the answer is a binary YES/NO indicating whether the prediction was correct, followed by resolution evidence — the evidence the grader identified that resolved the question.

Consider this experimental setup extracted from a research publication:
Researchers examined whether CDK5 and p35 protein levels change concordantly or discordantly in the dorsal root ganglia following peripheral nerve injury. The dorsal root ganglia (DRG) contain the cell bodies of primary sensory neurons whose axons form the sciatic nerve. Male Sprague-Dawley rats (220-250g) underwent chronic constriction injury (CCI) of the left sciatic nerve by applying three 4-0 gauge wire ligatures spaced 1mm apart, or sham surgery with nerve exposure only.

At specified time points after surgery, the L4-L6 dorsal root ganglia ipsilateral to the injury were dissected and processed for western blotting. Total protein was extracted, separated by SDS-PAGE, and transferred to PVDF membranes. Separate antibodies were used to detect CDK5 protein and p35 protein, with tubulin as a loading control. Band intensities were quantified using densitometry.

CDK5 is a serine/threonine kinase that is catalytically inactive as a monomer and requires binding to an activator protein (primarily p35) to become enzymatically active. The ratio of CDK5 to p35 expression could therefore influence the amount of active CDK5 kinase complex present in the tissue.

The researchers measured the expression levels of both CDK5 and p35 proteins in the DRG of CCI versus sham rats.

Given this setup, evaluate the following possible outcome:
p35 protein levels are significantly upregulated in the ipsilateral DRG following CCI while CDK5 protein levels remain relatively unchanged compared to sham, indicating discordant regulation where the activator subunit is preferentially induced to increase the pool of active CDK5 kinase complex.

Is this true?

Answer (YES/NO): NO